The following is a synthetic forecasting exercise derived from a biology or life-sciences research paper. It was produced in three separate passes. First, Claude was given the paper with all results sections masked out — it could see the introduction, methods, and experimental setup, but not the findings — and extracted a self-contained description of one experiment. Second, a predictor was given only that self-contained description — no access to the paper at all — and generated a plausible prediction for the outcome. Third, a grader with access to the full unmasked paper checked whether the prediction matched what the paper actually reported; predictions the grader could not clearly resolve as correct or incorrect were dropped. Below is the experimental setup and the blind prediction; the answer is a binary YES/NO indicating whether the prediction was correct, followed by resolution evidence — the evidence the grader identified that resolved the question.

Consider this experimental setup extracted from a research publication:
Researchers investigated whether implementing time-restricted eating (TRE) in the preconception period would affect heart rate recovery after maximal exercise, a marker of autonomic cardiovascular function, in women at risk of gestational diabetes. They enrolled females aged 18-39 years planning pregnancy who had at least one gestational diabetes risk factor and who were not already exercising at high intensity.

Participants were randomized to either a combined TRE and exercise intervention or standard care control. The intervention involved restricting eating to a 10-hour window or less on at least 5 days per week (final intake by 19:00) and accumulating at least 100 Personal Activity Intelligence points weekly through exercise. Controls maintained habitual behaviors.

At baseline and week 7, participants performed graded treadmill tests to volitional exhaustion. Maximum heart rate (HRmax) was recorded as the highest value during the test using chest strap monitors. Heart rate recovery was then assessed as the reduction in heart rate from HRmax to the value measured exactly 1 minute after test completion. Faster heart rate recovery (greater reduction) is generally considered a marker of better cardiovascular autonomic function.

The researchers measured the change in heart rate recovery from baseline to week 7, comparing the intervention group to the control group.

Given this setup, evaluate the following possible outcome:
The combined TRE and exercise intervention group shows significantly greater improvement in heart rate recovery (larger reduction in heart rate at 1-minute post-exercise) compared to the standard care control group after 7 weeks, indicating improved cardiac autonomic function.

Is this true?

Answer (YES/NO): NO